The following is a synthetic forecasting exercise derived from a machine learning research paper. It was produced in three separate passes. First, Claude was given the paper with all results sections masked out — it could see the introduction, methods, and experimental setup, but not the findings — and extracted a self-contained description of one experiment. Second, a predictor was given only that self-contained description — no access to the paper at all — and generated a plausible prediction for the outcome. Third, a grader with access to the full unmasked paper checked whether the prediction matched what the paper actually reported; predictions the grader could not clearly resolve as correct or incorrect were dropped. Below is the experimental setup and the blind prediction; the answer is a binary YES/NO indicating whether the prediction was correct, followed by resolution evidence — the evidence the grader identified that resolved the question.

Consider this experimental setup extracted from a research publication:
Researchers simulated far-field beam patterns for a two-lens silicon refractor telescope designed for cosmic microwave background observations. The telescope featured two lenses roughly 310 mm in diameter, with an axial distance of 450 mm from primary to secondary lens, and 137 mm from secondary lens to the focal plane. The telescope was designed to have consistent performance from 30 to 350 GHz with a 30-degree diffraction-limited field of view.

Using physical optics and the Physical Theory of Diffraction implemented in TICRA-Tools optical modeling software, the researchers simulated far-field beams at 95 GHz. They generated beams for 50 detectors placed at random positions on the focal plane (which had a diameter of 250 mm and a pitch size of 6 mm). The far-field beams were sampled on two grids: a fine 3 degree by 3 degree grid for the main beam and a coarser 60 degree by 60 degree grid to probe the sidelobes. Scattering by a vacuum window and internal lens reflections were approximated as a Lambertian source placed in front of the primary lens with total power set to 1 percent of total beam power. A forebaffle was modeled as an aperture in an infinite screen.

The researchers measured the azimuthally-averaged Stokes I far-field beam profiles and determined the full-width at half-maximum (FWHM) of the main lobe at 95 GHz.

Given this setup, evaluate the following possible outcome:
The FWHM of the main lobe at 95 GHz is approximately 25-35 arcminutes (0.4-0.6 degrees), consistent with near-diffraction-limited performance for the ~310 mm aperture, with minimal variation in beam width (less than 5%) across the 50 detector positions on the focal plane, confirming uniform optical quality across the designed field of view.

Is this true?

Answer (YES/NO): NO